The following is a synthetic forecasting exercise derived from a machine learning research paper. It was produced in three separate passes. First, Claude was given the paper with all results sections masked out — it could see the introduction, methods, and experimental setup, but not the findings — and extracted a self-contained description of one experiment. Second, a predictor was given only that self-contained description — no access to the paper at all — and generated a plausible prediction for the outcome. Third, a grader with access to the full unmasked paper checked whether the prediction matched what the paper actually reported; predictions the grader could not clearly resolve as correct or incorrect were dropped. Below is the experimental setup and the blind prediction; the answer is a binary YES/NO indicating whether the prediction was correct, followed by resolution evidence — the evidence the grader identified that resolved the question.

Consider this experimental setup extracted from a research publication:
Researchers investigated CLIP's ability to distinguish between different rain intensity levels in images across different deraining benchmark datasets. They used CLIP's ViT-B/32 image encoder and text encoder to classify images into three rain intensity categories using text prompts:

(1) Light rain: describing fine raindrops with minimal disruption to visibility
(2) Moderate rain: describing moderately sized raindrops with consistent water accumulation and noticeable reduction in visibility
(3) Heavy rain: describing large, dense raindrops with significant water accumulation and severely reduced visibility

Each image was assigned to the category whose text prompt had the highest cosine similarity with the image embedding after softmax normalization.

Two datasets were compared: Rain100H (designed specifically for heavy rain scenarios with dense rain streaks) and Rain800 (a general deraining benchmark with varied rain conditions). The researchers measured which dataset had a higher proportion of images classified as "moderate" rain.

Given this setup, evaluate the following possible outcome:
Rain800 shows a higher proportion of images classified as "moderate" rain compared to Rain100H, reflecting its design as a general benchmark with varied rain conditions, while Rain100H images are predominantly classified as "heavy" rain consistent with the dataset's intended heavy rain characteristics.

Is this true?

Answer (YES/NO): YES